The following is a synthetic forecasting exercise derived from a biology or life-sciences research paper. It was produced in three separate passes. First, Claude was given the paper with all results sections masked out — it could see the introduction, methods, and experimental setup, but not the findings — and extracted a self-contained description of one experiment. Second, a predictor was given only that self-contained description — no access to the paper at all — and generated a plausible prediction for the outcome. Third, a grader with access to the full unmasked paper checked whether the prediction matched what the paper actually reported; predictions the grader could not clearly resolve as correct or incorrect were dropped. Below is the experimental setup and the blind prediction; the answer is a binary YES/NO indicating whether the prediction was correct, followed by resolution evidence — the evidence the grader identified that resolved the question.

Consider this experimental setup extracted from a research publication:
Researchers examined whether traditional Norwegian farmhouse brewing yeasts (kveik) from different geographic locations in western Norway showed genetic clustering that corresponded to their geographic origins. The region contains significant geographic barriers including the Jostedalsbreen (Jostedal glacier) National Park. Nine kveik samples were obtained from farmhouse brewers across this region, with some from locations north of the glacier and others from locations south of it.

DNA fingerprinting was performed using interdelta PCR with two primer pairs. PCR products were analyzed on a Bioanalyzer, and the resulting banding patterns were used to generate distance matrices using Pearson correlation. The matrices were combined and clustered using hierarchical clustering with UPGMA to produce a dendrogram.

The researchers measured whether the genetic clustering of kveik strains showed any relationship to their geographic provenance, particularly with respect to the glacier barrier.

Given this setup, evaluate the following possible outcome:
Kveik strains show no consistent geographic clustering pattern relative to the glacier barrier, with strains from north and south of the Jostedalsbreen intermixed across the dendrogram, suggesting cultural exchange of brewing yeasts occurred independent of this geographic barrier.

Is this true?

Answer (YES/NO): NO